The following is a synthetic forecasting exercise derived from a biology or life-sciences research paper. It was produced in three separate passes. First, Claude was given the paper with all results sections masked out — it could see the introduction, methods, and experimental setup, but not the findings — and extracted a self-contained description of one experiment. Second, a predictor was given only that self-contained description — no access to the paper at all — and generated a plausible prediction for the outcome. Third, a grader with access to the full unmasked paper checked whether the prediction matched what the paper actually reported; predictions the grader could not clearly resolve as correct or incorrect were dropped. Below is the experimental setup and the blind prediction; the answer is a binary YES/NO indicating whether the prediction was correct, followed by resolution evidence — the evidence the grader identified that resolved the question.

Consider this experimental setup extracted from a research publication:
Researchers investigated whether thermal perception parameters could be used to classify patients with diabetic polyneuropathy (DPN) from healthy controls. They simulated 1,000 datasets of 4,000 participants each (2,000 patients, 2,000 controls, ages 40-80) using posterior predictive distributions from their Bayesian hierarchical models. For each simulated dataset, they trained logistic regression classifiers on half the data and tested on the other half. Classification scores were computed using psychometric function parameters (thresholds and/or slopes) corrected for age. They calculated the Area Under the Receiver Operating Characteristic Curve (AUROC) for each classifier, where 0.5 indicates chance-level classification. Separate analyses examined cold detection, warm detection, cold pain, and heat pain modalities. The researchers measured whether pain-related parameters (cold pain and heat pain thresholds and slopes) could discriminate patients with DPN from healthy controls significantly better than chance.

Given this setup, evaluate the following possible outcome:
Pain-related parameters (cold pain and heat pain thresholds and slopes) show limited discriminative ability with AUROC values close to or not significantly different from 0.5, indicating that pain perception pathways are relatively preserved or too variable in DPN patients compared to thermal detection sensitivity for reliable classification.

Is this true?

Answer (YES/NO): YES